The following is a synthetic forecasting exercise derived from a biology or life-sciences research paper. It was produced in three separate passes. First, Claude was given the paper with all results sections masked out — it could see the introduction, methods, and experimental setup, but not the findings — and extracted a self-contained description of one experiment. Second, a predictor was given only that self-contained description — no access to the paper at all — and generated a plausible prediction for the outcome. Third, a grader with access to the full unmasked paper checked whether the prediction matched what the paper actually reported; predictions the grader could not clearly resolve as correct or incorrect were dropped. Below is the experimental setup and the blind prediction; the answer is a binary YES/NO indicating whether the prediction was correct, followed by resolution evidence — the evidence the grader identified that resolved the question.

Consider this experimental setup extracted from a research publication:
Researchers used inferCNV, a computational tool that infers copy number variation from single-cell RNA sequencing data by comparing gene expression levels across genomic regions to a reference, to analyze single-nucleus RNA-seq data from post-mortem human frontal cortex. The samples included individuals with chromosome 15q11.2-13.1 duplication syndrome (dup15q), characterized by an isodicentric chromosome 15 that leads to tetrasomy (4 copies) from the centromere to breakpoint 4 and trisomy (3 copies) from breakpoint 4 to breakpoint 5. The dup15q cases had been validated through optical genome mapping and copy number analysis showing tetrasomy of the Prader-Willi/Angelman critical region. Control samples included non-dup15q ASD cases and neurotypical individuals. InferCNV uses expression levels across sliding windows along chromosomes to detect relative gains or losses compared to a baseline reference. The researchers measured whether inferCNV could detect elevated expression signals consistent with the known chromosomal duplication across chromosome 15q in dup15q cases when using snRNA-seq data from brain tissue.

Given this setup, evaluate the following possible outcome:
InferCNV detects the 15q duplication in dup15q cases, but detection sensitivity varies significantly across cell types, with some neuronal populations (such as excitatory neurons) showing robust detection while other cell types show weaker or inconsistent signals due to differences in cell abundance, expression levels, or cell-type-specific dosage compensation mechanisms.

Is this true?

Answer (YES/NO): YES